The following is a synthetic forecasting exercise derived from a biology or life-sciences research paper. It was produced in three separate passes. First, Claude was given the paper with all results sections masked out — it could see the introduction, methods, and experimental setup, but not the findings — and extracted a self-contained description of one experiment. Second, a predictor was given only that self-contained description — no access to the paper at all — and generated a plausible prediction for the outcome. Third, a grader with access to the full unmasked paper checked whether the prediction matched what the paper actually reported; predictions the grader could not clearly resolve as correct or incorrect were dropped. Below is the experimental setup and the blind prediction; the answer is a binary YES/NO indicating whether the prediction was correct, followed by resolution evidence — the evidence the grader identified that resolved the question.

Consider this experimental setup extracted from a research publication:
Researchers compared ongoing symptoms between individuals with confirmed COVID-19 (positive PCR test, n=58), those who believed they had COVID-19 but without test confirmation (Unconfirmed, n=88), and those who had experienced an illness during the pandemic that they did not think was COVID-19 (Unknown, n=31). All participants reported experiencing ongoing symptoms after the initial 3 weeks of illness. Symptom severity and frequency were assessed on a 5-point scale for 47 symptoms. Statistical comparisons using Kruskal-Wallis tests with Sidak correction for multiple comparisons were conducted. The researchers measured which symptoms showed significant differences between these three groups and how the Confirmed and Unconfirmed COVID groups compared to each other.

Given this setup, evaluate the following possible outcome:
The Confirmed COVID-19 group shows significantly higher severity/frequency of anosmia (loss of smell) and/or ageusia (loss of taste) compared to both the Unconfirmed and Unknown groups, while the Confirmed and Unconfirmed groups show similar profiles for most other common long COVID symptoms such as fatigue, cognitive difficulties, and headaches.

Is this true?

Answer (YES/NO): NO